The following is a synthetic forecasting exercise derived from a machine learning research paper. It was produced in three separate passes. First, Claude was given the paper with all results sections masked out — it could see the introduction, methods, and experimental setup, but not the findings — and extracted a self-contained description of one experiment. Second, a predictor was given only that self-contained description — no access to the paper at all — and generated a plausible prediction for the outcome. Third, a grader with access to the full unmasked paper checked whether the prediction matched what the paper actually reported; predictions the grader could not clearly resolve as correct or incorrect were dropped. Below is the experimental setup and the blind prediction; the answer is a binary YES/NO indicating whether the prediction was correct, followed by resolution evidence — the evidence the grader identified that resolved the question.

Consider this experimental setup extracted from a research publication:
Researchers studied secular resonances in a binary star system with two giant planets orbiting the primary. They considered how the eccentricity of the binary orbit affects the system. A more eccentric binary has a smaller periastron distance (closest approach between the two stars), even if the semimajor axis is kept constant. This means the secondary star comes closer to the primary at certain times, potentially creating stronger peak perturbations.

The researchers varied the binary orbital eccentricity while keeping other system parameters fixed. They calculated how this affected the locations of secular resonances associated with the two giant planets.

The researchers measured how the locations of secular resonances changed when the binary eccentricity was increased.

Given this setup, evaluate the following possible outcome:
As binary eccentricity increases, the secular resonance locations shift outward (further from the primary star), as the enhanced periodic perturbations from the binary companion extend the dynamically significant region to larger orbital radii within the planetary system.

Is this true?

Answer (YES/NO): NO